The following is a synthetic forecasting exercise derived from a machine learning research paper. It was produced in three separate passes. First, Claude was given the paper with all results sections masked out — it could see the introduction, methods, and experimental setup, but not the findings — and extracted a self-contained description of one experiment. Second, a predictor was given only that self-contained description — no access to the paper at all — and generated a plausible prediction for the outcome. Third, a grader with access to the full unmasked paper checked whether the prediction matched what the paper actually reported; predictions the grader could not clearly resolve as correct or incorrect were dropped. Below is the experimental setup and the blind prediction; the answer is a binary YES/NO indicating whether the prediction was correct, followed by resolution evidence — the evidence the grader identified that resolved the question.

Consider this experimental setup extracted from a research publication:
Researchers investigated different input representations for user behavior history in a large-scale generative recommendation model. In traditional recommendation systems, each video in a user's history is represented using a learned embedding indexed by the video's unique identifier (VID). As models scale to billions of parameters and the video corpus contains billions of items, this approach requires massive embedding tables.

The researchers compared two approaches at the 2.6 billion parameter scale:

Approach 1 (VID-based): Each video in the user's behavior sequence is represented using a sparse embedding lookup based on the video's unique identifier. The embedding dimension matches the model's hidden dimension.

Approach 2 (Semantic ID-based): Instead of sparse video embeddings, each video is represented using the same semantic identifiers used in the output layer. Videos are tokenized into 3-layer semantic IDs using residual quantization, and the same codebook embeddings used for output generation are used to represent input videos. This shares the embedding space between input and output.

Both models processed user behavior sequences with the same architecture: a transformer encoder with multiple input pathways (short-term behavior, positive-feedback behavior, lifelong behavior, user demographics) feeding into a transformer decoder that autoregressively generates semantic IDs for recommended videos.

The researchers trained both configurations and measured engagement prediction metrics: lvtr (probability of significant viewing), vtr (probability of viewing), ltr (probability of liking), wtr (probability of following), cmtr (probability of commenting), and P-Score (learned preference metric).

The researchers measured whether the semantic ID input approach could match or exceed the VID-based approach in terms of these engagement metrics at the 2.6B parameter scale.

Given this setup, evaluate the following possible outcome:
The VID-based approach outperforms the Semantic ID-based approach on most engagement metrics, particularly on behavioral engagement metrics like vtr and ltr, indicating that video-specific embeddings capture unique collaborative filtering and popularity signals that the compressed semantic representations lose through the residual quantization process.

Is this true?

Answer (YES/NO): NO